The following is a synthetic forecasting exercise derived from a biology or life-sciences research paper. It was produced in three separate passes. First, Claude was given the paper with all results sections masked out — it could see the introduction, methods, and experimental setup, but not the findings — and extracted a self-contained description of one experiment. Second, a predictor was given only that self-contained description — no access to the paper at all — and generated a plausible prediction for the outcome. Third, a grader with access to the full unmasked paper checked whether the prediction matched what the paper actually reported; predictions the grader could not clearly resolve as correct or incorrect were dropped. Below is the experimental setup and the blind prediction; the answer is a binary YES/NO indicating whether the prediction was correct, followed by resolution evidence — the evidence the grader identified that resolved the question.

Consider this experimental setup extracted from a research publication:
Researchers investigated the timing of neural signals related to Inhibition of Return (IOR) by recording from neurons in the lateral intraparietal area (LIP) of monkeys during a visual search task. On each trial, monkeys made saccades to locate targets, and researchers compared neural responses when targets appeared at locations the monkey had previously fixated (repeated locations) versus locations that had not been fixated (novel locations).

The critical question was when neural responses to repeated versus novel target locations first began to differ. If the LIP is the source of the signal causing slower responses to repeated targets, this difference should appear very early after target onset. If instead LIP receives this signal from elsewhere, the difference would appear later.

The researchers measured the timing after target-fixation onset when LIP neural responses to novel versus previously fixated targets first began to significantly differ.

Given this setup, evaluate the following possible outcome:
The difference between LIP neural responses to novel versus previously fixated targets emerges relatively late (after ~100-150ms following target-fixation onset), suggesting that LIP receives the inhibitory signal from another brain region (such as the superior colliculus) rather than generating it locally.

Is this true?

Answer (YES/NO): NO